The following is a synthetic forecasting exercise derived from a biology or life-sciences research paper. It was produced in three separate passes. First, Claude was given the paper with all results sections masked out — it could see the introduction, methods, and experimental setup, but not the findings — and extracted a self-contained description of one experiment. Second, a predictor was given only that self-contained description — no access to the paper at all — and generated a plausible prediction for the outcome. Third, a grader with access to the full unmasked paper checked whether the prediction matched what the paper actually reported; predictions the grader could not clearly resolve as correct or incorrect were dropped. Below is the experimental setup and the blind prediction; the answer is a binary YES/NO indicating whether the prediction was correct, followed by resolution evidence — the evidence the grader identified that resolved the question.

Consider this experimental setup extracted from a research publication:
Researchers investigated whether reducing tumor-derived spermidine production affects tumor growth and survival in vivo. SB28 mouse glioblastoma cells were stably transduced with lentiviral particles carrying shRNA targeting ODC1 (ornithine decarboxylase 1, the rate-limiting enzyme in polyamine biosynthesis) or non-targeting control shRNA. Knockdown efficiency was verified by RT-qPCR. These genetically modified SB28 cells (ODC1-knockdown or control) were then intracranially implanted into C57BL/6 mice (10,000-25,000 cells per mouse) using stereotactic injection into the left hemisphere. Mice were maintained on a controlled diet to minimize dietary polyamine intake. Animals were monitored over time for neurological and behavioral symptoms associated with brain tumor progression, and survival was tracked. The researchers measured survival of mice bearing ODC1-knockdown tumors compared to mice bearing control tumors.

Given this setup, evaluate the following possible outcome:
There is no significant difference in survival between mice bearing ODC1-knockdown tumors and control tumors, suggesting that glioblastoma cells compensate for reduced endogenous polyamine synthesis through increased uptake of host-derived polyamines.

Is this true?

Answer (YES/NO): NO